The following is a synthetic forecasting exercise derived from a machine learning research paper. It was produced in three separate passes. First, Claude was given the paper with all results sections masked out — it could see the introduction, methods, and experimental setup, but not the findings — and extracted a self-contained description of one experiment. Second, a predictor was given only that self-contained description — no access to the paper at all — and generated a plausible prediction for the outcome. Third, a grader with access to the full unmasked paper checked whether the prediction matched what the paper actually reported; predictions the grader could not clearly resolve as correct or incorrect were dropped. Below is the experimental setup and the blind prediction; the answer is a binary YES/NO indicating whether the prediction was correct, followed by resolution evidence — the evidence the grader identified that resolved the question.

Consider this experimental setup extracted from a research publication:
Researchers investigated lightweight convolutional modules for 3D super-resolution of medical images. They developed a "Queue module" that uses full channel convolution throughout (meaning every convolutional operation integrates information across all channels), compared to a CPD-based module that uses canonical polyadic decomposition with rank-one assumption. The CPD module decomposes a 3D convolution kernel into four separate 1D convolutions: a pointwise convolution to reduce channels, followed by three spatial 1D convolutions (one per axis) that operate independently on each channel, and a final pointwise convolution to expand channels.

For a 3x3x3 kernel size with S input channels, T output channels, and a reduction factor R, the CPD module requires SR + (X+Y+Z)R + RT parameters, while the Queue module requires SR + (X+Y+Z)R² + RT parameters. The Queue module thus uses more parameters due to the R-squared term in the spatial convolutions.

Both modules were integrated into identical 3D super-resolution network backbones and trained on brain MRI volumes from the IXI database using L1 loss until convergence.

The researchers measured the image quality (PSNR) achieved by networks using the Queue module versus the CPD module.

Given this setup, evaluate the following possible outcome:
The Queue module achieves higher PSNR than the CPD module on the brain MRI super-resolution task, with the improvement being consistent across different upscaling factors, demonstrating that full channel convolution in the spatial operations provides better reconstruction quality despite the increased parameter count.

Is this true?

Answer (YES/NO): NO